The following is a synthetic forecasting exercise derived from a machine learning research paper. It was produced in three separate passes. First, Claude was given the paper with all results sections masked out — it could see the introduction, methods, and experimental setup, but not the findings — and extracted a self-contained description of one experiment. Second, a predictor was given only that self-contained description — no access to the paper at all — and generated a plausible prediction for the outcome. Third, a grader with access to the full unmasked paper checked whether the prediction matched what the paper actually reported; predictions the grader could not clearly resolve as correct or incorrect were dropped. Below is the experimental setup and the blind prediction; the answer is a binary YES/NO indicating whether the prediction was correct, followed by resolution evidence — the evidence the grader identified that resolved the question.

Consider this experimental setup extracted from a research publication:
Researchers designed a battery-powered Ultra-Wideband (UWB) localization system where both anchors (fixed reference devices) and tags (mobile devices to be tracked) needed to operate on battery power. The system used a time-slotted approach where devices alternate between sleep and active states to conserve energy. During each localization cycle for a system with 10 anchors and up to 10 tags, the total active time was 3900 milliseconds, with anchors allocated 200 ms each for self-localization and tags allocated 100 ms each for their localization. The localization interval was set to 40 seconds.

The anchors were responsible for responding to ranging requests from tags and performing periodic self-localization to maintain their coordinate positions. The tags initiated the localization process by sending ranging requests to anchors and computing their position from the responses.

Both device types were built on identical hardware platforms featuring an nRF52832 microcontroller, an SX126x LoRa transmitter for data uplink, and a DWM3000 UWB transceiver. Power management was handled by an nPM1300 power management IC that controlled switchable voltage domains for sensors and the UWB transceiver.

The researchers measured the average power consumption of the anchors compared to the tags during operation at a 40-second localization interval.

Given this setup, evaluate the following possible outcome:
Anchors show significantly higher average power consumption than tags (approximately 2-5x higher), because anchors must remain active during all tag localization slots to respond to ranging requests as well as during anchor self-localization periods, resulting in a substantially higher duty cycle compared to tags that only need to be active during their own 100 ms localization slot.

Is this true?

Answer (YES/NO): YES